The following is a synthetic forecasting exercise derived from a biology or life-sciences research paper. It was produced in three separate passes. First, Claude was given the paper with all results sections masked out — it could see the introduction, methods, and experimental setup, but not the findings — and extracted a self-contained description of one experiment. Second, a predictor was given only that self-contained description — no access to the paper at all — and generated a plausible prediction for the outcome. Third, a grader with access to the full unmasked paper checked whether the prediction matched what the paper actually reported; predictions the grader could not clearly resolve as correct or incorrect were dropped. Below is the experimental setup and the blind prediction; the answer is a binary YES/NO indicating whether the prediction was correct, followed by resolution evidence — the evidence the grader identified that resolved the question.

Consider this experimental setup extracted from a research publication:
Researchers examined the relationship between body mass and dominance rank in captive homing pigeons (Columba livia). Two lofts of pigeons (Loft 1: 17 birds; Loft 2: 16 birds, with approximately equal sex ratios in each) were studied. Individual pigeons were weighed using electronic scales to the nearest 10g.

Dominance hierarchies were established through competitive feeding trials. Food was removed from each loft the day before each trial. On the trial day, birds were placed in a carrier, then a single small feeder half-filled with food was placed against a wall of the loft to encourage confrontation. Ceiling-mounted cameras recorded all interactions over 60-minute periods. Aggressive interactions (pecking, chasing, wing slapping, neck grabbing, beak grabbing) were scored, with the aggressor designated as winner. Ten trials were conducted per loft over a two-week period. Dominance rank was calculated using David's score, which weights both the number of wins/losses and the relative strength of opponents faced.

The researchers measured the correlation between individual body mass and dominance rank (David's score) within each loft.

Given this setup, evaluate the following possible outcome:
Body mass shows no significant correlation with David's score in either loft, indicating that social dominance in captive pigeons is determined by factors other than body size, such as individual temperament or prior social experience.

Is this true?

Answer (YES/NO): NO